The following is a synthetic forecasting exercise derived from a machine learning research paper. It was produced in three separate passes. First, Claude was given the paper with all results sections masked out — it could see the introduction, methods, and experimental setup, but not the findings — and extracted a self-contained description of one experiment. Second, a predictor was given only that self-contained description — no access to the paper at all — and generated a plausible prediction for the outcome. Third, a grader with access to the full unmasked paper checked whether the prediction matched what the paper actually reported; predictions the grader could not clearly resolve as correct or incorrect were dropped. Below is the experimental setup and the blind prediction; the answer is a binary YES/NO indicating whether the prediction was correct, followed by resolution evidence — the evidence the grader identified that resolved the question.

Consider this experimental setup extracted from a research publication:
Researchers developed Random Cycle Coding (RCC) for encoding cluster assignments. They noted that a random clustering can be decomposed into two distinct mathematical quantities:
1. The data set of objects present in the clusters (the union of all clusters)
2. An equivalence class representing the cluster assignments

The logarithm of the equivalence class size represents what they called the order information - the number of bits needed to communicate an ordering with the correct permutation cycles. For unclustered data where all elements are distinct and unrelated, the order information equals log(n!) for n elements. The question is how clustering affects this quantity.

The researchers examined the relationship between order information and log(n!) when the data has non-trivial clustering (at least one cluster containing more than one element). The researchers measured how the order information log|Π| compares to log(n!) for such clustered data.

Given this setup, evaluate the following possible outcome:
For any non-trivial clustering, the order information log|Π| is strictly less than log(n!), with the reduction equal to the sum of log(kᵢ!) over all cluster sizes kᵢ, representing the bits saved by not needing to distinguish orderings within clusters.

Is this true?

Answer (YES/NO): NO